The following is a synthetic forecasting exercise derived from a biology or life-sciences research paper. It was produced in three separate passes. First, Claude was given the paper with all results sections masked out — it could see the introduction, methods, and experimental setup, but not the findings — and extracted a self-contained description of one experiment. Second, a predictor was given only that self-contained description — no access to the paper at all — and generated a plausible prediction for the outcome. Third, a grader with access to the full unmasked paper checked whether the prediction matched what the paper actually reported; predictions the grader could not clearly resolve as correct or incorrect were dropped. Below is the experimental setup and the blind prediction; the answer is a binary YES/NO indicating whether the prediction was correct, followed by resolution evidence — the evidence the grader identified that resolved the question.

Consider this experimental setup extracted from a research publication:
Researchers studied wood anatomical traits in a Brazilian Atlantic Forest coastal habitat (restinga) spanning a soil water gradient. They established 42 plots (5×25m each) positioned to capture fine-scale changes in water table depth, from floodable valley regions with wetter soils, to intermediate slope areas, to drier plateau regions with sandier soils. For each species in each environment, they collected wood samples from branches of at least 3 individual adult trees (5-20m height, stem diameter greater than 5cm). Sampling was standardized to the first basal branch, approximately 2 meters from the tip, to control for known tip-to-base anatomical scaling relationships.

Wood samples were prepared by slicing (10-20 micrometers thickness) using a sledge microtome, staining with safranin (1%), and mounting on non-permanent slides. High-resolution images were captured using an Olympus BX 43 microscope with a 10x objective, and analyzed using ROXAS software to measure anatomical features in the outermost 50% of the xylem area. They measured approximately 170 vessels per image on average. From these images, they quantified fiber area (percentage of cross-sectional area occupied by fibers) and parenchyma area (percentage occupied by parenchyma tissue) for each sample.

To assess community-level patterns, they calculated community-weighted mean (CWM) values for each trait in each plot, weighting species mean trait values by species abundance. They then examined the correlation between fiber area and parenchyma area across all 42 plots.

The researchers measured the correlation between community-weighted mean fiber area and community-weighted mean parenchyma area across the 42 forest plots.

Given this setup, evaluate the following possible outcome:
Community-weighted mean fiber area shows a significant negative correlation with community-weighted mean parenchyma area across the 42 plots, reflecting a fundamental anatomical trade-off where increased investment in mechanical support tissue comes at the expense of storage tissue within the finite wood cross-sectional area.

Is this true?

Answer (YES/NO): YES